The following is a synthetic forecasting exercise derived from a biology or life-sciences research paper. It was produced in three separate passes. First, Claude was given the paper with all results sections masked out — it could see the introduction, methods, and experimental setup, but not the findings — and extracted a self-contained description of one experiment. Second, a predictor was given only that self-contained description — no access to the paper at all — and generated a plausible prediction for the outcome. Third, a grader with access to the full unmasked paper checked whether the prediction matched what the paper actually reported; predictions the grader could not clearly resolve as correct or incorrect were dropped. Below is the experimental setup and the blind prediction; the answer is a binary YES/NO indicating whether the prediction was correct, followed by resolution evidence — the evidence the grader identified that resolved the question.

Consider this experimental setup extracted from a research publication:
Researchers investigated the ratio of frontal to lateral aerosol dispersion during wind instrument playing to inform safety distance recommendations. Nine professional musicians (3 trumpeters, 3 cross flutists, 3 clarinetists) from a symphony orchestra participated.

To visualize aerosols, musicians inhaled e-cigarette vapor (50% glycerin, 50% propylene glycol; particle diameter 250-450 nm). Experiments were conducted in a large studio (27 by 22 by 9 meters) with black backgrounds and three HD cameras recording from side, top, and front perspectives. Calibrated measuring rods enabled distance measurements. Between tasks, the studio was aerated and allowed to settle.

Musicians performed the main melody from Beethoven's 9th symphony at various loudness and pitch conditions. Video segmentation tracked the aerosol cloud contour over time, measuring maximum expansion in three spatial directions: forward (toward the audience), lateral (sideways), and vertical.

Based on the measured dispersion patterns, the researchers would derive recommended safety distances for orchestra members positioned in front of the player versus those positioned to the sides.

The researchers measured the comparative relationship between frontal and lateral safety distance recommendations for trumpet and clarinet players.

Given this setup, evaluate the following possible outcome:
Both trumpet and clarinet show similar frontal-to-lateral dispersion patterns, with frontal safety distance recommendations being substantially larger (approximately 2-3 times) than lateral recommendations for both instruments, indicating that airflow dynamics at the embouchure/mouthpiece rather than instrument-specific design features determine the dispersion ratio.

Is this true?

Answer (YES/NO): NO